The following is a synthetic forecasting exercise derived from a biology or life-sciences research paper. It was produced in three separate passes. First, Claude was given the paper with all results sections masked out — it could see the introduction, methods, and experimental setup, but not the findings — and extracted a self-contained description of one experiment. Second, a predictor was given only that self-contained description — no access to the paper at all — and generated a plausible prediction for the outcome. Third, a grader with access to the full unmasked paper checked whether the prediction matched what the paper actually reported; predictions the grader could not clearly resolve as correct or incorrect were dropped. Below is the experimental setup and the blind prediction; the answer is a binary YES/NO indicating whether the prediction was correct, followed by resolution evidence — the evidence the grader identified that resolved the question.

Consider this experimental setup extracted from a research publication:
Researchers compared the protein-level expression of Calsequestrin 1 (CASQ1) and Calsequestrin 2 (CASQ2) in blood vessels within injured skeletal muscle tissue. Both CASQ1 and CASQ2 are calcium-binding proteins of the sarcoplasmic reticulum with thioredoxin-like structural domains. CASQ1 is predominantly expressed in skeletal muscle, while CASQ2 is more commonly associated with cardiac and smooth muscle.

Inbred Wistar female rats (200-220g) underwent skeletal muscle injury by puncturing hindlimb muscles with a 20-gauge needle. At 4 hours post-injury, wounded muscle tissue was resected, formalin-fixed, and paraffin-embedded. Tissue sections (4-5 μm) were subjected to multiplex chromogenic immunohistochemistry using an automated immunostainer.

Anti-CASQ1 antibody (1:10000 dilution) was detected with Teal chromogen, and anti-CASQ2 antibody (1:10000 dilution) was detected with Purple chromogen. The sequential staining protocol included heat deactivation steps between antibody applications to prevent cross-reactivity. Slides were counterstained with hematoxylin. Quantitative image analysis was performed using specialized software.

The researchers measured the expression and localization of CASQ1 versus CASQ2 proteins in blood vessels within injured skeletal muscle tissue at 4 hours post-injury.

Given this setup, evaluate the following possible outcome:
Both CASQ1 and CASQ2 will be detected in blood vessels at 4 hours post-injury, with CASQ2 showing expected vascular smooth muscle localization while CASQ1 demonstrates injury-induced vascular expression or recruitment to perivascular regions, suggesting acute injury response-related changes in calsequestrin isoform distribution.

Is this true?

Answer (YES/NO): NO